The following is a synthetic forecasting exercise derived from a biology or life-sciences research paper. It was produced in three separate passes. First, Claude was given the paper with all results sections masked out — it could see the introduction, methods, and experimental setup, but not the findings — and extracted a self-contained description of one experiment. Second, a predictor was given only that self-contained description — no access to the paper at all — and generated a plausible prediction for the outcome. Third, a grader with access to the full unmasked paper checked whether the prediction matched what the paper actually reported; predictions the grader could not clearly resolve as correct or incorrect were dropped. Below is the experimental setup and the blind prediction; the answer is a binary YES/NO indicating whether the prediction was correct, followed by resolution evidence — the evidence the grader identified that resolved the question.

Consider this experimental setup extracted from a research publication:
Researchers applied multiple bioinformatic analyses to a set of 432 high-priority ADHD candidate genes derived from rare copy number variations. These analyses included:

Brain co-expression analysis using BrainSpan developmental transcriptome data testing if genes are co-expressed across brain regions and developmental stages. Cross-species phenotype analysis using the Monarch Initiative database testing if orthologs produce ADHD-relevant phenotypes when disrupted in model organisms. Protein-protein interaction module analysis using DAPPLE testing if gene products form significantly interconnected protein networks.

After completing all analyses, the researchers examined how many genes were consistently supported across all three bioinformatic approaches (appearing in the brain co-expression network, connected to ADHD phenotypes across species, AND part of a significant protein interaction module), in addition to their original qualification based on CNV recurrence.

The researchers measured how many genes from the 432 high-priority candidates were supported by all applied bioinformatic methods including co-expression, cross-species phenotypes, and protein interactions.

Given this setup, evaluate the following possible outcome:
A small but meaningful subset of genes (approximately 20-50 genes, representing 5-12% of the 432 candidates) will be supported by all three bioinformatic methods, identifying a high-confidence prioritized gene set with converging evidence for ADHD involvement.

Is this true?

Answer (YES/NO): YES